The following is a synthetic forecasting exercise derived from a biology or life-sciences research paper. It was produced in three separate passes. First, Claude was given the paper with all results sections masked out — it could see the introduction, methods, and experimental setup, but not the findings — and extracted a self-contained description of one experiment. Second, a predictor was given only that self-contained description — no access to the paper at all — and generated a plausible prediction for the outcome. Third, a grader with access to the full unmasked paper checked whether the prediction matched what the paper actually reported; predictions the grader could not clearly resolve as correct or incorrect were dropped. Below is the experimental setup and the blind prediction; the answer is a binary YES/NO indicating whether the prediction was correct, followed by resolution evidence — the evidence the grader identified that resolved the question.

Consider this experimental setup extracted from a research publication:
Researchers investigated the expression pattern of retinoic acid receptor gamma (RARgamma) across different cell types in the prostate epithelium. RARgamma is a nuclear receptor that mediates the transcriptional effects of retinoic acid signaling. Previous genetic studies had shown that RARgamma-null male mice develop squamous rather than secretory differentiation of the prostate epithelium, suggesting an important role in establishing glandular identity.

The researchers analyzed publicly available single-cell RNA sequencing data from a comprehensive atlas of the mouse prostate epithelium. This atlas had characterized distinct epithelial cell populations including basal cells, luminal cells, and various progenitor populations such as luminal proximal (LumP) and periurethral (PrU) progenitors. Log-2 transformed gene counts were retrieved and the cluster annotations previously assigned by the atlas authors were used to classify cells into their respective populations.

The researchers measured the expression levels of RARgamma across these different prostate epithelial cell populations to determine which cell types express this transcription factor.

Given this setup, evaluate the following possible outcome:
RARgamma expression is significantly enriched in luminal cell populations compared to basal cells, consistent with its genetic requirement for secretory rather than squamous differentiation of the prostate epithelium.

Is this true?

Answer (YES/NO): NO